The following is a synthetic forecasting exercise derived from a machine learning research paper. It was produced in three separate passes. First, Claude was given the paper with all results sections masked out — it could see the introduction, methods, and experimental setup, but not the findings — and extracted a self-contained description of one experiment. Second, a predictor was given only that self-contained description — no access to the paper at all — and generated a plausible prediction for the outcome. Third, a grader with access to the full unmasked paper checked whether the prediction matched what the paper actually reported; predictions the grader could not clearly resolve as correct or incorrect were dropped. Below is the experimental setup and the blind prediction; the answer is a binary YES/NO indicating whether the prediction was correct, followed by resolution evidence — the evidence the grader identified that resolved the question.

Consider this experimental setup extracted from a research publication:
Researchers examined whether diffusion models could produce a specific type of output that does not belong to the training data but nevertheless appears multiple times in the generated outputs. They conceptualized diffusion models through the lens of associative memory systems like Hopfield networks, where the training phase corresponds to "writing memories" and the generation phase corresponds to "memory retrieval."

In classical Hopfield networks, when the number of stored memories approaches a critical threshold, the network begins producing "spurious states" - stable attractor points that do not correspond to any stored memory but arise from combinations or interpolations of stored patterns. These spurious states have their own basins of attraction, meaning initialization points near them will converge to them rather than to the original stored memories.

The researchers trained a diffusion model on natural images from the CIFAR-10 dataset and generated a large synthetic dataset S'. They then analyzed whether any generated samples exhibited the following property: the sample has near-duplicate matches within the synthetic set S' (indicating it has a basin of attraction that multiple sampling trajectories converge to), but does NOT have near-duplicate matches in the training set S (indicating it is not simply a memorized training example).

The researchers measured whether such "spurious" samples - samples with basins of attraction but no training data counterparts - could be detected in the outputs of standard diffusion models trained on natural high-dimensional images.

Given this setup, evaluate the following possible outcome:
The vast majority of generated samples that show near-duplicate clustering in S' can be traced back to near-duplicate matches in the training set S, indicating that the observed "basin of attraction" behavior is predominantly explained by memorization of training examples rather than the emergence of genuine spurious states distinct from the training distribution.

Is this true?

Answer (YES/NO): NO